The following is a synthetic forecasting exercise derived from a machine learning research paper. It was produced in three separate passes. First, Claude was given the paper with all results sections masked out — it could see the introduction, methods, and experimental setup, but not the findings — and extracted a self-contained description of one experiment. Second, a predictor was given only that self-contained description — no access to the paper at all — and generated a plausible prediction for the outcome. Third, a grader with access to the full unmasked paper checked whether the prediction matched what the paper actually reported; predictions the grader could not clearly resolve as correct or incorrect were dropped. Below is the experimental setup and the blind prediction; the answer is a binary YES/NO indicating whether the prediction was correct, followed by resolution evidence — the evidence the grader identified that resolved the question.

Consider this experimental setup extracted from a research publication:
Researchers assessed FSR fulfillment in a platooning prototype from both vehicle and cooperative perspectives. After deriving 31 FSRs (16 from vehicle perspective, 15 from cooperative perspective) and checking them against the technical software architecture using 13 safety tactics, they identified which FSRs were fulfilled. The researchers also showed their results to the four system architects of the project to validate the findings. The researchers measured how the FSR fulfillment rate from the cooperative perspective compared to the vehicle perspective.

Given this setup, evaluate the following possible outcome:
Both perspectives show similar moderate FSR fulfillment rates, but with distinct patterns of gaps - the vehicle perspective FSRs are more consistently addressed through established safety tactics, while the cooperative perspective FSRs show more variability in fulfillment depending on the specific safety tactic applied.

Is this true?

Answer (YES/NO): NO